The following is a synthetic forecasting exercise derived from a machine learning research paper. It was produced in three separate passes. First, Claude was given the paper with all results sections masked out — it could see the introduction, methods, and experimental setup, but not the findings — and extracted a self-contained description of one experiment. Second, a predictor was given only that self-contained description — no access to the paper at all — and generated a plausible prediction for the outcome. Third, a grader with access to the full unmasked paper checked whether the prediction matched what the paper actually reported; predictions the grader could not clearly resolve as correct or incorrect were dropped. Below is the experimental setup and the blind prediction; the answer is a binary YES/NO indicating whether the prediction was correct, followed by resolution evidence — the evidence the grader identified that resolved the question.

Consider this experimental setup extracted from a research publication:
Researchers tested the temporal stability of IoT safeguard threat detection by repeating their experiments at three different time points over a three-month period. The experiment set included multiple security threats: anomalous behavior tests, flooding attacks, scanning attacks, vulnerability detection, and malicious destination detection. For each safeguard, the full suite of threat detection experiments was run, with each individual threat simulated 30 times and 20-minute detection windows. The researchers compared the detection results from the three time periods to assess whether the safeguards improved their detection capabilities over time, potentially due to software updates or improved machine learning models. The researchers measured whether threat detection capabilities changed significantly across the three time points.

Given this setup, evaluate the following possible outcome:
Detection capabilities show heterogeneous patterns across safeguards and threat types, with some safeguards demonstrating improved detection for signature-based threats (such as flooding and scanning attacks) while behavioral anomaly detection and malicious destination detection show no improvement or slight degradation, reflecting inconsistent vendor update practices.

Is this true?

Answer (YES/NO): NO